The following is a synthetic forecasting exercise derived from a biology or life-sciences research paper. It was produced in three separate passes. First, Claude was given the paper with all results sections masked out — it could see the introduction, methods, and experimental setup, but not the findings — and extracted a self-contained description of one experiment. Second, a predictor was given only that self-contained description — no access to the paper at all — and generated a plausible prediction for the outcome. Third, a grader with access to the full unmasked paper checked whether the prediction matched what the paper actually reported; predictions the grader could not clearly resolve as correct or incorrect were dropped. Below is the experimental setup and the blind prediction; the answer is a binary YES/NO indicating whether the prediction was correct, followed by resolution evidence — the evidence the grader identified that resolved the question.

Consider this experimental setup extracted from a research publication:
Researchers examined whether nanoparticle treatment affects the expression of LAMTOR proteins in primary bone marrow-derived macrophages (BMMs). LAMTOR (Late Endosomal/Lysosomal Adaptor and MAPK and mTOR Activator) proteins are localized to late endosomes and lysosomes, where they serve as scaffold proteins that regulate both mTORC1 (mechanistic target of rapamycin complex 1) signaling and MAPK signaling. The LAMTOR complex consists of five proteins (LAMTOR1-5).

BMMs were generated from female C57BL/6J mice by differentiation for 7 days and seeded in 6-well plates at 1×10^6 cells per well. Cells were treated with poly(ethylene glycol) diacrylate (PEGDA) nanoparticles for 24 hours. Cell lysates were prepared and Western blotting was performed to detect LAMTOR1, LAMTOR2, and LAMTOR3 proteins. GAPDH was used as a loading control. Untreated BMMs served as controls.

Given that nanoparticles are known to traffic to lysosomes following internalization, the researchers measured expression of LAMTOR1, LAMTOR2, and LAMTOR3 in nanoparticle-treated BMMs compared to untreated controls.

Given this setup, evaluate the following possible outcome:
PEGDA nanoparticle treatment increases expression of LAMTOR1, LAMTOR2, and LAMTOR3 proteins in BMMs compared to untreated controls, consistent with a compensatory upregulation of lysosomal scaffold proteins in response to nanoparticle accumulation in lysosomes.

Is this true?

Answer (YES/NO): YES